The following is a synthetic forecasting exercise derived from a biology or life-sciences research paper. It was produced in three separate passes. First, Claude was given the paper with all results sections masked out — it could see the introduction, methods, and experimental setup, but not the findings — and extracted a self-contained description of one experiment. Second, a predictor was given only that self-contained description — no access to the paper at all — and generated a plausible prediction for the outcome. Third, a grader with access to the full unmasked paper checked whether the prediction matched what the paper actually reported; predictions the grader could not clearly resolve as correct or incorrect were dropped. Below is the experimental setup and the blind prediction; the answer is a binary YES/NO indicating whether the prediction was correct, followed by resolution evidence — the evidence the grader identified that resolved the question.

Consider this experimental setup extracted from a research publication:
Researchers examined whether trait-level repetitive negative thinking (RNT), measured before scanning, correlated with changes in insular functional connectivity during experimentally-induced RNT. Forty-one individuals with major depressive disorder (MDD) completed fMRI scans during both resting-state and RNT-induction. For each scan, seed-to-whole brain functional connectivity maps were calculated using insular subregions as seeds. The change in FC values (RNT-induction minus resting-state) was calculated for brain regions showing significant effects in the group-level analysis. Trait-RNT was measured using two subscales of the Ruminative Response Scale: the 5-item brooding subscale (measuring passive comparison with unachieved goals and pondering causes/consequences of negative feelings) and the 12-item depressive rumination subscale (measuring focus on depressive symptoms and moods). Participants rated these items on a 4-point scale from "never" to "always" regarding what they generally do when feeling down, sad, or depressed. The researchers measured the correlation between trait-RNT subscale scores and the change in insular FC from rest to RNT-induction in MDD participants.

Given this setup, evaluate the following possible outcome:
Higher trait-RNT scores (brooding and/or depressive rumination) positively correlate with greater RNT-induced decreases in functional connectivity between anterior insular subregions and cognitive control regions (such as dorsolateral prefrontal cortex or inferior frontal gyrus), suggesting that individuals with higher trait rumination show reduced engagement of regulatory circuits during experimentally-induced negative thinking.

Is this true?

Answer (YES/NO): NO